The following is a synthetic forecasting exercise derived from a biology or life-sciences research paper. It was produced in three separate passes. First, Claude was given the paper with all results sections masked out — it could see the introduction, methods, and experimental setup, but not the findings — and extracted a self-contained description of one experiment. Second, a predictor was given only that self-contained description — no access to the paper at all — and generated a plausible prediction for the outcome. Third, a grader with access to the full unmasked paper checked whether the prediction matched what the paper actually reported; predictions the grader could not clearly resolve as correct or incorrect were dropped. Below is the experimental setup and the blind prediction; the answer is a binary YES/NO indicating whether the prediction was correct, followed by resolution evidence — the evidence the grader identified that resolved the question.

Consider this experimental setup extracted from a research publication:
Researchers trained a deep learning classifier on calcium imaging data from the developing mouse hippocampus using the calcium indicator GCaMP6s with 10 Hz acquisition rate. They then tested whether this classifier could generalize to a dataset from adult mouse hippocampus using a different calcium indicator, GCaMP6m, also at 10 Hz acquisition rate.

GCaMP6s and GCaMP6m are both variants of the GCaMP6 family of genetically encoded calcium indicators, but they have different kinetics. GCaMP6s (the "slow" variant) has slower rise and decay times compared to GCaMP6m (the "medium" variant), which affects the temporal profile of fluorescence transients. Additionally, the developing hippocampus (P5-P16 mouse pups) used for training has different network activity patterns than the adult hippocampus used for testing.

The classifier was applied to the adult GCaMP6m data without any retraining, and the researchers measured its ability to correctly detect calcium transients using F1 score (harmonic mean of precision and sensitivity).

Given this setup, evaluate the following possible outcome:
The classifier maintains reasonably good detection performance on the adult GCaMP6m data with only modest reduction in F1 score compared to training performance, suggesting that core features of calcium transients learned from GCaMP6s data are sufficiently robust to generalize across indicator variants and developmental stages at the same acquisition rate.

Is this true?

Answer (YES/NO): YES